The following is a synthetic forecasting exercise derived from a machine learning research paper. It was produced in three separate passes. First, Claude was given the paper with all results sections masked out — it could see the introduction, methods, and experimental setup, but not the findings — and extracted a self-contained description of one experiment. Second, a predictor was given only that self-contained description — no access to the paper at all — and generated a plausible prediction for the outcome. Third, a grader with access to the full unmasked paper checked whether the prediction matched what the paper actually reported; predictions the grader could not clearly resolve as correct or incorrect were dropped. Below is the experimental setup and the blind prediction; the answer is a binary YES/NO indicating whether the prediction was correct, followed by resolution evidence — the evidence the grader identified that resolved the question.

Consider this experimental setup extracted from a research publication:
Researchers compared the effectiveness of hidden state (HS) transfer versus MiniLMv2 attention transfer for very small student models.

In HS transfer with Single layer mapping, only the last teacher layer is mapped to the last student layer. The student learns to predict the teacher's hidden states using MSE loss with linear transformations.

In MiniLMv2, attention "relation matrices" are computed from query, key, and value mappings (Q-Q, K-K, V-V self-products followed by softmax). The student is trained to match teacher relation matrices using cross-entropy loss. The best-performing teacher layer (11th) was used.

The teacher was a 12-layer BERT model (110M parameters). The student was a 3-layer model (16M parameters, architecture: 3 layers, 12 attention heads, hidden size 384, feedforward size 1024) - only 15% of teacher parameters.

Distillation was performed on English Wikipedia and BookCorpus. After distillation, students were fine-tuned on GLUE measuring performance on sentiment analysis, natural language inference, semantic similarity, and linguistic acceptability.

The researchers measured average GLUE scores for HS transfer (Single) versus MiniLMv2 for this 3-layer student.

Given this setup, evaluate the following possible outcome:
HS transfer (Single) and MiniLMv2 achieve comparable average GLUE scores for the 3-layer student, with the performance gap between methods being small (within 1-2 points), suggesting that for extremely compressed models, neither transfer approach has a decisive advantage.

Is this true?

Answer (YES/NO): YES